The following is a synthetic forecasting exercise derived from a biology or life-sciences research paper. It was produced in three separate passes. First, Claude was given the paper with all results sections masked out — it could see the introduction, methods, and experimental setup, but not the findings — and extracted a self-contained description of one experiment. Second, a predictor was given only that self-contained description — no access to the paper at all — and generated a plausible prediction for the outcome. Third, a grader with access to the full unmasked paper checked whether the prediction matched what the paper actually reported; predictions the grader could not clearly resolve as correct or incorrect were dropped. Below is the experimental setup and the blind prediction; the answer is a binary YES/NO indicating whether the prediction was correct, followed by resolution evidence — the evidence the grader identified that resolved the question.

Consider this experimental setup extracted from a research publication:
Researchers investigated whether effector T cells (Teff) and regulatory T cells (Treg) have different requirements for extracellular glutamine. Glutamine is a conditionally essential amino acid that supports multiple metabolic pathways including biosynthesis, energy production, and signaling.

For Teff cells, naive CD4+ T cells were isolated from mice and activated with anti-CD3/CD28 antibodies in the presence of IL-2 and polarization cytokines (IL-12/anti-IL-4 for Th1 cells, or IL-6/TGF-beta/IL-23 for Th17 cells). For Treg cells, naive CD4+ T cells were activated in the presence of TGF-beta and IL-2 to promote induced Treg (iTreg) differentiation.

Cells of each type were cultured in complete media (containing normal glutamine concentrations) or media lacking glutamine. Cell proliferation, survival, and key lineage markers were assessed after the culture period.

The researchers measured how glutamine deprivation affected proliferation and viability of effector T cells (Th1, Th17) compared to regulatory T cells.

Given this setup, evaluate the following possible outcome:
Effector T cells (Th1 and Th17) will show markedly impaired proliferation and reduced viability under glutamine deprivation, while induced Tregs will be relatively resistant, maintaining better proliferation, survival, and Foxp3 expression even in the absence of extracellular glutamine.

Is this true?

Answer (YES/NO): NO